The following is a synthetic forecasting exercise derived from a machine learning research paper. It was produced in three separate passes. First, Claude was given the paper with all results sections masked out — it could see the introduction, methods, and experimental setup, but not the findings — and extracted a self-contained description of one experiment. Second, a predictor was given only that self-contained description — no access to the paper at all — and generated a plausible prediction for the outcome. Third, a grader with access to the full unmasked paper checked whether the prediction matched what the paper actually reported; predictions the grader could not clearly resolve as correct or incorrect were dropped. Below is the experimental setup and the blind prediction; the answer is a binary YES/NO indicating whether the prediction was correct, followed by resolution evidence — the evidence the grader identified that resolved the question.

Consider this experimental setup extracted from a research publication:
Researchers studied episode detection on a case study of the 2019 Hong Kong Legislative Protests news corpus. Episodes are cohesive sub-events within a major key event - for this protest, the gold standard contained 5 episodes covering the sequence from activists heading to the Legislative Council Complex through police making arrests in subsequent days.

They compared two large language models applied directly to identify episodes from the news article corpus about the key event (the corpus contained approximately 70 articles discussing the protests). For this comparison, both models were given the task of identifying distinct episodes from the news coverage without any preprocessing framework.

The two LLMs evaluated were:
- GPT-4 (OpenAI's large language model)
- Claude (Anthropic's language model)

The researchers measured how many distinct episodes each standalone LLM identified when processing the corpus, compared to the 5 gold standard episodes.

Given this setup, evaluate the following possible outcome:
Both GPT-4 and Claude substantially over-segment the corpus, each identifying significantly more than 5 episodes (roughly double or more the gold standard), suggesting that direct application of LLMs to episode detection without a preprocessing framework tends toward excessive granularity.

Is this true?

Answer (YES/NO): NO